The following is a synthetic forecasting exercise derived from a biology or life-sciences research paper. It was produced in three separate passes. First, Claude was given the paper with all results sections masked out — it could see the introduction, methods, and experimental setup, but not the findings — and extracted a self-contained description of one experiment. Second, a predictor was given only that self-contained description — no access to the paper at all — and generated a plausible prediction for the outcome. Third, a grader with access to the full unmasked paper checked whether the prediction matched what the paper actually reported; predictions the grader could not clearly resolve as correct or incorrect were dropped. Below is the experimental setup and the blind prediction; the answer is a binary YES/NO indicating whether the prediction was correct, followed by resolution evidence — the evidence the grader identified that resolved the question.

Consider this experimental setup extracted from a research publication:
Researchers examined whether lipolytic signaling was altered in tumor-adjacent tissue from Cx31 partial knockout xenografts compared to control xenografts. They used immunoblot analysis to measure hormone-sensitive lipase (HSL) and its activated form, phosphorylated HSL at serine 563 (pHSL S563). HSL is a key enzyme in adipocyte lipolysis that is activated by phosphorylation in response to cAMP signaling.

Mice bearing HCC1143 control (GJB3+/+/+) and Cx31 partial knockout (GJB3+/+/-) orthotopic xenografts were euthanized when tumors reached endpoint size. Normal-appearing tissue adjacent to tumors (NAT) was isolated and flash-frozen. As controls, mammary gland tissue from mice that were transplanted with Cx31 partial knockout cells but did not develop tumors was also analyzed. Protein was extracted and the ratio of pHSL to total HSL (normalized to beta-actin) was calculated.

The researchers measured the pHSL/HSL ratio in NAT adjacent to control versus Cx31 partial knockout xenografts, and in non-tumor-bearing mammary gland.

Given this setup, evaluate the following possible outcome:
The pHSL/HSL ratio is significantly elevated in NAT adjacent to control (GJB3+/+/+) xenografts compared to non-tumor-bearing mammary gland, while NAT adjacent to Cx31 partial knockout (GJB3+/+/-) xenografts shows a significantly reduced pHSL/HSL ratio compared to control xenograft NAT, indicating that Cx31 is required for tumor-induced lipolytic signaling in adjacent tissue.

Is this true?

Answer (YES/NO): NO